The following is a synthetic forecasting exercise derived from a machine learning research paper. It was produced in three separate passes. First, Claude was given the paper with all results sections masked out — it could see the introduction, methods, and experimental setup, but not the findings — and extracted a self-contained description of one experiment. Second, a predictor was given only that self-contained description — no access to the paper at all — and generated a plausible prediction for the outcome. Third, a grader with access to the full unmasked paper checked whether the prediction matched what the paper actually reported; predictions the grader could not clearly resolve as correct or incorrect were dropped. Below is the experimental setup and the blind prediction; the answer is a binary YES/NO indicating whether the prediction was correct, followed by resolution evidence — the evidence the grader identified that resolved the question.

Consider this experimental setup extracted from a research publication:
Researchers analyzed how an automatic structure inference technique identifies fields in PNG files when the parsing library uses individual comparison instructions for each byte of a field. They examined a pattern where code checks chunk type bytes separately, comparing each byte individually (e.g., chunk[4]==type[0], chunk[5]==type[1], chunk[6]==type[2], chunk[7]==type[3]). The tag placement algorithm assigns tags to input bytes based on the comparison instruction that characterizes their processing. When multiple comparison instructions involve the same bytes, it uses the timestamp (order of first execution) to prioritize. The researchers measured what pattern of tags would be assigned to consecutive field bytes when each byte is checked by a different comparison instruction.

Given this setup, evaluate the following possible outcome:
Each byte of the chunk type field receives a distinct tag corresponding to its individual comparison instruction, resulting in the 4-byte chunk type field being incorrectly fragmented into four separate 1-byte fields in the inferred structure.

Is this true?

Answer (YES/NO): NO